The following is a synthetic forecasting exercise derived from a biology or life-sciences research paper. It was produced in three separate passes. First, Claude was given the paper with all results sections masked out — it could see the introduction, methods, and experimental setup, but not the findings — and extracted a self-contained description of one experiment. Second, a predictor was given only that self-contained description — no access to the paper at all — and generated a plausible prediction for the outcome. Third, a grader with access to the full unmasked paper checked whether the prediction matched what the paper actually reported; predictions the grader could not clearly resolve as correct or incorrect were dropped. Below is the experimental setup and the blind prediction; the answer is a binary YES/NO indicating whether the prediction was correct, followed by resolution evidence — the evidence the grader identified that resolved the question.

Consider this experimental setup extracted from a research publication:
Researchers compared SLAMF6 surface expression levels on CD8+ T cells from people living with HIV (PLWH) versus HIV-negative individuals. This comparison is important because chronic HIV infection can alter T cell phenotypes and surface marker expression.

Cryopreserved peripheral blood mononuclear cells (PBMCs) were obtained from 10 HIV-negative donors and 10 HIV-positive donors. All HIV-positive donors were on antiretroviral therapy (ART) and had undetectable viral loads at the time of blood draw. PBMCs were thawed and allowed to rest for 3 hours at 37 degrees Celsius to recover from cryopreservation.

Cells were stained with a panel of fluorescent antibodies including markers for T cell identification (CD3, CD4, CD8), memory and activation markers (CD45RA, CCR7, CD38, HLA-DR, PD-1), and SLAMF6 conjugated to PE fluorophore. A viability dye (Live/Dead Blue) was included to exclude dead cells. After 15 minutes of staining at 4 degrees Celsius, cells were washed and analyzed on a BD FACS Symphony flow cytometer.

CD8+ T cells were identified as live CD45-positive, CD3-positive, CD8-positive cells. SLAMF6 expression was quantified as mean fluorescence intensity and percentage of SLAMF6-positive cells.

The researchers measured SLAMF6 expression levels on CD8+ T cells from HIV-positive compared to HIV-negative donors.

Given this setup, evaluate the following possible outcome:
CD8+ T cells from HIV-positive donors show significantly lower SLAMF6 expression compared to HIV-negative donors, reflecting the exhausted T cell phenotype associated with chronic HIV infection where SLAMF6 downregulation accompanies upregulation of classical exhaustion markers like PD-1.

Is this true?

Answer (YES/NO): NO